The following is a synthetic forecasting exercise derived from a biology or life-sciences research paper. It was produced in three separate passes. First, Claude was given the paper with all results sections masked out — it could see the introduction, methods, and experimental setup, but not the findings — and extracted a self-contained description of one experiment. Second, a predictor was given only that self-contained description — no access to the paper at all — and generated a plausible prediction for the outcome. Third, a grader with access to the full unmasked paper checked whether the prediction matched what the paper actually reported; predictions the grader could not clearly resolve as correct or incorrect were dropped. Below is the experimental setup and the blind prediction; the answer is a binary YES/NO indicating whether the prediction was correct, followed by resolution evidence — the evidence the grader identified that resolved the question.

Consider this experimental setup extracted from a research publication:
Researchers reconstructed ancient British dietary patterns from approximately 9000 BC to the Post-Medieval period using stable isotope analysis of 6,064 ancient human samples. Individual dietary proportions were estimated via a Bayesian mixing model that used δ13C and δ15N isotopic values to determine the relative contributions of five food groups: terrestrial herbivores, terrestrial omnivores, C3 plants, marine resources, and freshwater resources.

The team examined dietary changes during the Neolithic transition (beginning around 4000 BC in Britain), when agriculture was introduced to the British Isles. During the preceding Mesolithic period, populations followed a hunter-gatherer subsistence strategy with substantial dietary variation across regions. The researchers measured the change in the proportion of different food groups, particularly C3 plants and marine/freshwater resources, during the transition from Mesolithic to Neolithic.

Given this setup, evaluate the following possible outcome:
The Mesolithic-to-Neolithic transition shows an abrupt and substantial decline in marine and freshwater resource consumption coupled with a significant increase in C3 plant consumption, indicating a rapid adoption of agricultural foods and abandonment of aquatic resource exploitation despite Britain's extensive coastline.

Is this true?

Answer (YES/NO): YES